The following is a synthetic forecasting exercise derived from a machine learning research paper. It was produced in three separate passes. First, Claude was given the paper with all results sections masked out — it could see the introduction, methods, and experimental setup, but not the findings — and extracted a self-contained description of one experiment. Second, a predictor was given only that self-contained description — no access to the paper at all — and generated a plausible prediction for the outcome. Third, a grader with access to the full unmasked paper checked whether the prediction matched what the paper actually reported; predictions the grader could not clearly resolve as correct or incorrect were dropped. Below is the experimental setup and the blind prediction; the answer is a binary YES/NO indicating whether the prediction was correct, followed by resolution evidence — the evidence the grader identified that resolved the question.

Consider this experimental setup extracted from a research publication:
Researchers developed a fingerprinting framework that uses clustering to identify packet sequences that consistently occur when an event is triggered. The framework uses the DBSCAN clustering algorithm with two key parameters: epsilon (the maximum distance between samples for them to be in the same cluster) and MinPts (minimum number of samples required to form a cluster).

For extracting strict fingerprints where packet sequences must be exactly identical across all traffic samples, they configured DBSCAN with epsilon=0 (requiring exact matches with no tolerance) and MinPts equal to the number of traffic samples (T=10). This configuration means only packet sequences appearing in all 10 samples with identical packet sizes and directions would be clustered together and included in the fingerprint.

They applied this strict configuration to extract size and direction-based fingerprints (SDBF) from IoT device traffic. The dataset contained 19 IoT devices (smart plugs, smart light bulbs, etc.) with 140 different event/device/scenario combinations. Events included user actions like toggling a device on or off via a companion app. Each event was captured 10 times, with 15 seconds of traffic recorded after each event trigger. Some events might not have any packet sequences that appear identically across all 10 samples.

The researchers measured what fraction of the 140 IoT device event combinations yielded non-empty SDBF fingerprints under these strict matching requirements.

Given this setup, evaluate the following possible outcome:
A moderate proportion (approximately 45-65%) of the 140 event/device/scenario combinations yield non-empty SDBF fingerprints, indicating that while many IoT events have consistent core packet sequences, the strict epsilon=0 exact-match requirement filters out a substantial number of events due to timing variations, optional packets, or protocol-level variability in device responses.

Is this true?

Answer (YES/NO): NO